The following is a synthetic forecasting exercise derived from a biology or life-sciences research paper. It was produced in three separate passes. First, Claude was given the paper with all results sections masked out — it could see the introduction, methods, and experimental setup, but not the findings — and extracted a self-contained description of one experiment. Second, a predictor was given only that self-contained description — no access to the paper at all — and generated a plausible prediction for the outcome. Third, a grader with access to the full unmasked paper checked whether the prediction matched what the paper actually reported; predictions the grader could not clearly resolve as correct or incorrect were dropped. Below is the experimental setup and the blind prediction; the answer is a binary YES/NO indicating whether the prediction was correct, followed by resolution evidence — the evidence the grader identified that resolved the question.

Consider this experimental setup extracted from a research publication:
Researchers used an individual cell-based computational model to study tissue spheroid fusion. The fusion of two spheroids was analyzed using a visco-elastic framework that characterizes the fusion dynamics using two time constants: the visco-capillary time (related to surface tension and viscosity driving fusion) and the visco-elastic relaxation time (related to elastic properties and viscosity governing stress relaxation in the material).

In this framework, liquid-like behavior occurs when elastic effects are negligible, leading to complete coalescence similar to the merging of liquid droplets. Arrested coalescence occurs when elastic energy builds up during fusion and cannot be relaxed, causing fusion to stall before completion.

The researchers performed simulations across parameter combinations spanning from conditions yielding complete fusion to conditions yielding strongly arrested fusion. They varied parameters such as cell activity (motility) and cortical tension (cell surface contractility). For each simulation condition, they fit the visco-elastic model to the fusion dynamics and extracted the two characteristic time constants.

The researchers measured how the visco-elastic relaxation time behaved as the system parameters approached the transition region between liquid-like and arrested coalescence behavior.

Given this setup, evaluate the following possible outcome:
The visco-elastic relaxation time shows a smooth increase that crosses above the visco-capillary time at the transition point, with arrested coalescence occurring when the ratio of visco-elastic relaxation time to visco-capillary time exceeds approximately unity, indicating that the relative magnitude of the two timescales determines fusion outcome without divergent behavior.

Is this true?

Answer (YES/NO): NO